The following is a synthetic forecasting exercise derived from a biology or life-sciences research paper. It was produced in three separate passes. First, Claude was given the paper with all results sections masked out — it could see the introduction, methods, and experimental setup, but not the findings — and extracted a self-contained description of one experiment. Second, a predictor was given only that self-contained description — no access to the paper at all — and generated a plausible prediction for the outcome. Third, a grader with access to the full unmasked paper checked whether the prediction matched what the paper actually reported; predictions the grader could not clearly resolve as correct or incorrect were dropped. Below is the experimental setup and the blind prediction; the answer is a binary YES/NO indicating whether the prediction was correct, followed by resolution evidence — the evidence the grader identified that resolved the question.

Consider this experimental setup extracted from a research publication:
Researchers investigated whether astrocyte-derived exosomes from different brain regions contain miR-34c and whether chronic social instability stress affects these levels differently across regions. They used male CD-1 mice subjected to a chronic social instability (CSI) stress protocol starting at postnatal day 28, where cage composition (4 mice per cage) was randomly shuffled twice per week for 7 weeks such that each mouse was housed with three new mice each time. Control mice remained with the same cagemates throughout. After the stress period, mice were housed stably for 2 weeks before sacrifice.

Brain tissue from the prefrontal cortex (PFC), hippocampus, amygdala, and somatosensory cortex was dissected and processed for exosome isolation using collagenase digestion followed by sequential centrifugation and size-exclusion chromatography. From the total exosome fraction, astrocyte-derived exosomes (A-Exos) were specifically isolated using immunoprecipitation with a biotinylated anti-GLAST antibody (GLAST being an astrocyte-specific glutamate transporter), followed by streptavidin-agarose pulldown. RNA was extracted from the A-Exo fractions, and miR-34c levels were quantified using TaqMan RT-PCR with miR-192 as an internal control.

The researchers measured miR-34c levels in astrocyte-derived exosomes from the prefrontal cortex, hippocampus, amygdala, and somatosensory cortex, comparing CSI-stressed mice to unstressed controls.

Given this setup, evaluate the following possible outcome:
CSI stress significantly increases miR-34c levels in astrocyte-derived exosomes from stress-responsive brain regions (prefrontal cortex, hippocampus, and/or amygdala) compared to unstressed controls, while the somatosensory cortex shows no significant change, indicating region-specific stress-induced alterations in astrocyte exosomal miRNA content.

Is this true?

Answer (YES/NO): NO